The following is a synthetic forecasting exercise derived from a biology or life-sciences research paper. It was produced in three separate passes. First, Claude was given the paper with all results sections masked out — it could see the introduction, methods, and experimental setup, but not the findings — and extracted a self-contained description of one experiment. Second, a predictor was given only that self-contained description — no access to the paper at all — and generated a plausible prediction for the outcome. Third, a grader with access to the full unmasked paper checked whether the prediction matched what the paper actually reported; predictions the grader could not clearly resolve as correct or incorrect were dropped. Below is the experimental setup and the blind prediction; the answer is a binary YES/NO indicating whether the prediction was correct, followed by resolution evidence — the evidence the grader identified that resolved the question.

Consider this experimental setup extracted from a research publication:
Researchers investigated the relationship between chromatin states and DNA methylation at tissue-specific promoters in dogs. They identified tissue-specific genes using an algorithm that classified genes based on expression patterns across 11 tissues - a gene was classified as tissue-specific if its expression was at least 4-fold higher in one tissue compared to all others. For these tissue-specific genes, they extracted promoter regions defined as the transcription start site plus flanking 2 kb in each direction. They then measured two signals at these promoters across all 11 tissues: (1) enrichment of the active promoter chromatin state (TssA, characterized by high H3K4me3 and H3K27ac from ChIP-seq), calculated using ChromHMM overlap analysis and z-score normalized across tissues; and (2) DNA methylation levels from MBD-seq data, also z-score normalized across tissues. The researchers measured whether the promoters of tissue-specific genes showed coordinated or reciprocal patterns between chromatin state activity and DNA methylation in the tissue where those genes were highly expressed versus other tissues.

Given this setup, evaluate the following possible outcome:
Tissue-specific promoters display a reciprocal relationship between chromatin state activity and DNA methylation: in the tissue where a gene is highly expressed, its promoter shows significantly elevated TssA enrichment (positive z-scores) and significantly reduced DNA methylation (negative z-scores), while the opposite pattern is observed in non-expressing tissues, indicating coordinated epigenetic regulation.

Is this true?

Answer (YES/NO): YES